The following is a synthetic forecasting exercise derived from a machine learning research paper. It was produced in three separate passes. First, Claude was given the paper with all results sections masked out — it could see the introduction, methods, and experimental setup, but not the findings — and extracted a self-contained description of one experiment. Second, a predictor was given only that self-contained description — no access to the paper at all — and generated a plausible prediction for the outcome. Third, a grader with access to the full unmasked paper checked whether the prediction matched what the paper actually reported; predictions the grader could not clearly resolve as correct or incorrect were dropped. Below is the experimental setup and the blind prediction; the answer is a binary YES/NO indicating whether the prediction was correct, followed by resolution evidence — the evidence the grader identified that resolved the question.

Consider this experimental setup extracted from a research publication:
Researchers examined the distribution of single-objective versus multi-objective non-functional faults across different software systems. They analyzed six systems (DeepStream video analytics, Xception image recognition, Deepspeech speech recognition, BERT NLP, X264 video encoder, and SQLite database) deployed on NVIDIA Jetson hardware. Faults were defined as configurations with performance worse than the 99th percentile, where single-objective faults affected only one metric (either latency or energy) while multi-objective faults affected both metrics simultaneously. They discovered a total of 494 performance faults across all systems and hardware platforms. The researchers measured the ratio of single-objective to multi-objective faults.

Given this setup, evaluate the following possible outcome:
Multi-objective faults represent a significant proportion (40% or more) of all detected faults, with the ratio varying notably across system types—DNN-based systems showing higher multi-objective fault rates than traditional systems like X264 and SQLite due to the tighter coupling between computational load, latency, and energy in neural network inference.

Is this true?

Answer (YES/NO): NO